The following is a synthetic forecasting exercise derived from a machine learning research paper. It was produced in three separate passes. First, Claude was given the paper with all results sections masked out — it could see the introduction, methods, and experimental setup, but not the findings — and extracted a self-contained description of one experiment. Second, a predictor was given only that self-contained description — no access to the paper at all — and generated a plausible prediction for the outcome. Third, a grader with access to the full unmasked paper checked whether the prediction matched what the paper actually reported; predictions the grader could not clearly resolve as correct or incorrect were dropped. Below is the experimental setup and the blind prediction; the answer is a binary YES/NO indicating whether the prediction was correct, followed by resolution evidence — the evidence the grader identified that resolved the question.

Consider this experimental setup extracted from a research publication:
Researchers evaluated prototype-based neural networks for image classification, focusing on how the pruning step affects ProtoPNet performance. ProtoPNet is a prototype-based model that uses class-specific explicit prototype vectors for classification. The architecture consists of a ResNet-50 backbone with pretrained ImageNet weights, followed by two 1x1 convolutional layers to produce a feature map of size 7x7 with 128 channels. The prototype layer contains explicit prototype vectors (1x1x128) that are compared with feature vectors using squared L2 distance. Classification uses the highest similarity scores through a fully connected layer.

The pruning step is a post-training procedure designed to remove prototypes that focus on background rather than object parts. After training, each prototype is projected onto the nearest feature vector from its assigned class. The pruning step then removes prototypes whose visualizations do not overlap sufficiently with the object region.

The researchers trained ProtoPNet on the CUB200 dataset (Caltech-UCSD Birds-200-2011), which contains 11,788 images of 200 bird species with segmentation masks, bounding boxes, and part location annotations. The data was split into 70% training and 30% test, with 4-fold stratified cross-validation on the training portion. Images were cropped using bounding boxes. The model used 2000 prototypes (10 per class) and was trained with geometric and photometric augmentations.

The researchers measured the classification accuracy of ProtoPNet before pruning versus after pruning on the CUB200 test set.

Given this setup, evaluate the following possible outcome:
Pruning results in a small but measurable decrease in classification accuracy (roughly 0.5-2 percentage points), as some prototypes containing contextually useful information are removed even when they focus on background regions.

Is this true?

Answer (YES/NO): YES